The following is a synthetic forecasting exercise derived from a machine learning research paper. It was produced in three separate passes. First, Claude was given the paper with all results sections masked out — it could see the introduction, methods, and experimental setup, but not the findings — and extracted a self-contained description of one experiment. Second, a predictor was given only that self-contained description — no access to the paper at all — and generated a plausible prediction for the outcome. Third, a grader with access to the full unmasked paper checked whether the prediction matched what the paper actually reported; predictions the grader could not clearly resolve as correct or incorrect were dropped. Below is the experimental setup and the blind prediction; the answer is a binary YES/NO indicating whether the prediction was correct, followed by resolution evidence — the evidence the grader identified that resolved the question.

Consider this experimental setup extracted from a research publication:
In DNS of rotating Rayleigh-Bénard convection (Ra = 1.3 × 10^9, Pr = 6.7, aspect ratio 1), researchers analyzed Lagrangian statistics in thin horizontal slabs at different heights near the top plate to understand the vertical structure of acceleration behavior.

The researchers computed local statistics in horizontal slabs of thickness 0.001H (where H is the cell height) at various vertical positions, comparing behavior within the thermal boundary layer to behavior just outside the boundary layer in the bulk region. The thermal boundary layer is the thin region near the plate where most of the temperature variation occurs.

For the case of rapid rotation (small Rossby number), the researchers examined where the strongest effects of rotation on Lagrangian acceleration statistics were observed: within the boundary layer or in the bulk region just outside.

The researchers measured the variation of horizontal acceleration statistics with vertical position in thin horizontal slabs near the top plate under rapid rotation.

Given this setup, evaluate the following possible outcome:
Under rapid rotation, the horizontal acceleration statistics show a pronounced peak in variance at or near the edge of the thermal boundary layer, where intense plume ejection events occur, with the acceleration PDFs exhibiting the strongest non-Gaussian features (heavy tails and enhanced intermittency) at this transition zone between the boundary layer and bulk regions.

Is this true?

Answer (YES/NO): NO